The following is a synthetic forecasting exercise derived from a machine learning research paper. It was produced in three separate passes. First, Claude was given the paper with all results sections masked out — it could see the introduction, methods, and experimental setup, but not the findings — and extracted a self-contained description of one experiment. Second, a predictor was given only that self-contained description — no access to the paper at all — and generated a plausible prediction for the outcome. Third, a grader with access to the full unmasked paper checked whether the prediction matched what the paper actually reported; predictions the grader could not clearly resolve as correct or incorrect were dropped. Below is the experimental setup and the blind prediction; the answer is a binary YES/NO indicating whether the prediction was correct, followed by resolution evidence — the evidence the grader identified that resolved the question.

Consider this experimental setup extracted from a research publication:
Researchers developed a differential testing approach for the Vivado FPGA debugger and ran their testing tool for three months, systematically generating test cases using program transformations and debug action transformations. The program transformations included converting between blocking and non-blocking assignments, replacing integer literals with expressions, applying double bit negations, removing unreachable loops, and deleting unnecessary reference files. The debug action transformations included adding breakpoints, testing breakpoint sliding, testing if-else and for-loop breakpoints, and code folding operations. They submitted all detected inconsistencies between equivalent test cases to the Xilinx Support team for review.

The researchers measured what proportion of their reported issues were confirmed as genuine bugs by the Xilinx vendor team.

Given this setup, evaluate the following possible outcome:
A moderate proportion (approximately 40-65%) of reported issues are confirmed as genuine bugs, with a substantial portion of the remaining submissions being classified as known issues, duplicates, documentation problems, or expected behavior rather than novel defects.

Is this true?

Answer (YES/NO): NO